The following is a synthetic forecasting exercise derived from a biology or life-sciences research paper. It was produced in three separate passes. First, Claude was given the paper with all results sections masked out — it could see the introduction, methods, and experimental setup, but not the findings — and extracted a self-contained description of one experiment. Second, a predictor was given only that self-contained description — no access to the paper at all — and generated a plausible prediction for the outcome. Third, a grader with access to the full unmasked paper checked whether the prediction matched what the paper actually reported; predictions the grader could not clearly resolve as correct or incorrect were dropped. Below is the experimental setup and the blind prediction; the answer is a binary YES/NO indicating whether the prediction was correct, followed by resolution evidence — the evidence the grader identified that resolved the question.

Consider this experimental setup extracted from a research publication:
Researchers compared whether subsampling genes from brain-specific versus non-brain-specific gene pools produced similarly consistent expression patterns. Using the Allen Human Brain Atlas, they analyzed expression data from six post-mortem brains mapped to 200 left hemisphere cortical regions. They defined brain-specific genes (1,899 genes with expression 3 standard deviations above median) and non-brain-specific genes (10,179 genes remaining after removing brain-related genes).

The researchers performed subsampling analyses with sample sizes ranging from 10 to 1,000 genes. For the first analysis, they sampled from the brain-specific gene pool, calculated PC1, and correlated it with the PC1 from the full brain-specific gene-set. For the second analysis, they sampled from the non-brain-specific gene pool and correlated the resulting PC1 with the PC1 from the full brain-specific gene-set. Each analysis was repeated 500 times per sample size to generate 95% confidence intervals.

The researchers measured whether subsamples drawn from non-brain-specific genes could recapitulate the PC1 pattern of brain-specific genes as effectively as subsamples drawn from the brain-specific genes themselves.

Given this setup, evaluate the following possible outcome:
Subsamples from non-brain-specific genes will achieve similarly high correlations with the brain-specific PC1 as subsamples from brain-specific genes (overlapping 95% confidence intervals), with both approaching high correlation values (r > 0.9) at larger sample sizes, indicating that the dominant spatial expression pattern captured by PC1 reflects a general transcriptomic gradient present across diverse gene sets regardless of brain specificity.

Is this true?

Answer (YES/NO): YES